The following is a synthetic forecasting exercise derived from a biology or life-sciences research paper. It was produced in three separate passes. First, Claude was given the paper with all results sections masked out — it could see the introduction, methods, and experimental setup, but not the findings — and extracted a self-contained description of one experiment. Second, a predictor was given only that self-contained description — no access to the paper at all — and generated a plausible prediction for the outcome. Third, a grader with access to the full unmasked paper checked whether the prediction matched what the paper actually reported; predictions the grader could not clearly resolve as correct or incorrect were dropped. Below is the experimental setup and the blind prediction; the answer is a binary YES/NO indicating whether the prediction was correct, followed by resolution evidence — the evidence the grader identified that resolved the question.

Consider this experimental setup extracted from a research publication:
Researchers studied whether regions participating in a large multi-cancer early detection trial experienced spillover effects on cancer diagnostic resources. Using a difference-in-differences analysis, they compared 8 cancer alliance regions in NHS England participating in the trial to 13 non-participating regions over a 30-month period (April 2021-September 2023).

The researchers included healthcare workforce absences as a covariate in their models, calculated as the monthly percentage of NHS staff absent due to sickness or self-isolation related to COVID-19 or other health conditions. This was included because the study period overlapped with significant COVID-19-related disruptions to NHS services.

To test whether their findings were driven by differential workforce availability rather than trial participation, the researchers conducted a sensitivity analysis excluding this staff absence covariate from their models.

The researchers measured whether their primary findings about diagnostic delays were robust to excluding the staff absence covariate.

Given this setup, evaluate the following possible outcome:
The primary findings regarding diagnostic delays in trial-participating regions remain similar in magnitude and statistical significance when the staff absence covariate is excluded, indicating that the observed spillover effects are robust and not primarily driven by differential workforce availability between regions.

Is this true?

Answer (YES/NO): YES